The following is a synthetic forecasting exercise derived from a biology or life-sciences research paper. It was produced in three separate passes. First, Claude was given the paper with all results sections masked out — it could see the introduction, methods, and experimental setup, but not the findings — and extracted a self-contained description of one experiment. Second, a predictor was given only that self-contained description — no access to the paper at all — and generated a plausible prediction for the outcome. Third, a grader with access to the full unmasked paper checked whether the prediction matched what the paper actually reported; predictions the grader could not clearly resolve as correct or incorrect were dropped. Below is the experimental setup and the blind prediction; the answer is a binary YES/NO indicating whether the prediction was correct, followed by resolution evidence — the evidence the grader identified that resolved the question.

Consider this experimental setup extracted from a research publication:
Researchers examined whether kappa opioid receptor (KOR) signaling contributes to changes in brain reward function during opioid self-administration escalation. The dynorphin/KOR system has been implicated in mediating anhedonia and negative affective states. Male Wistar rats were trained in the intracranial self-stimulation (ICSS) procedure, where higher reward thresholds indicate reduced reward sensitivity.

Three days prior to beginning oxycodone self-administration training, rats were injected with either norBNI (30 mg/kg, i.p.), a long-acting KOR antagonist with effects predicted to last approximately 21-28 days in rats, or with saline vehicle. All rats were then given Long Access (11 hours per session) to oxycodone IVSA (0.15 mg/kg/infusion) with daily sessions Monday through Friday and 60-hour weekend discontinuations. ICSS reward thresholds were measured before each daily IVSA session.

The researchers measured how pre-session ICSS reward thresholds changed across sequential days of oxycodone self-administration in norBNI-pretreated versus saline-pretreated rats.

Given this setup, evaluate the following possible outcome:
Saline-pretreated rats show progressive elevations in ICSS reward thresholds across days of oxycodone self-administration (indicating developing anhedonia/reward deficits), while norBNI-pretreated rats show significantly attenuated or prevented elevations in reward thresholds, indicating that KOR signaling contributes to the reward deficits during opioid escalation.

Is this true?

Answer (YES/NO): YES